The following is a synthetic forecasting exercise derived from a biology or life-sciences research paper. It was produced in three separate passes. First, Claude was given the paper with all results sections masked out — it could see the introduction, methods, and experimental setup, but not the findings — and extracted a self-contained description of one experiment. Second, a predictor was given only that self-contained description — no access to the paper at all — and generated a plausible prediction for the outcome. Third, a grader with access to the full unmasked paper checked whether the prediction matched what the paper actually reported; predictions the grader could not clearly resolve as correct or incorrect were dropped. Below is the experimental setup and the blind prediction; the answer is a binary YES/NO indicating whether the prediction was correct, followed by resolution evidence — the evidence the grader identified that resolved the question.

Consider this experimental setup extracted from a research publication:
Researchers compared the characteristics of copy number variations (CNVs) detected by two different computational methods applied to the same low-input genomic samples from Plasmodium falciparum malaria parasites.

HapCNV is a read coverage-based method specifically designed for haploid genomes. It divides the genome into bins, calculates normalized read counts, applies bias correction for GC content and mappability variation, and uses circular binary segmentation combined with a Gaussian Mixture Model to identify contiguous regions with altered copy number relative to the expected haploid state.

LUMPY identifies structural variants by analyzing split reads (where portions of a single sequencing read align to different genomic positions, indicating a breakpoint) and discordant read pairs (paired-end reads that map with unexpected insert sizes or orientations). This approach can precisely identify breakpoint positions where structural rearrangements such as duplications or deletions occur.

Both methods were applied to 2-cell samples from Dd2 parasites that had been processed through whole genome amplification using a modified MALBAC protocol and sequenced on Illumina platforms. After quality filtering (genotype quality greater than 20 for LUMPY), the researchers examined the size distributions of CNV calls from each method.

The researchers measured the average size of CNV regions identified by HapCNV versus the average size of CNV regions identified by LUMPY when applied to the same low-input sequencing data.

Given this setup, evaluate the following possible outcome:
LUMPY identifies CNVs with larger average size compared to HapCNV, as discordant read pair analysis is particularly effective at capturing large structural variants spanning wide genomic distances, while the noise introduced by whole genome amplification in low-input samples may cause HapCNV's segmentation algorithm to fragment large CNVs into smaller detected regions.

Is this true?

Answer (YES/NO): NO